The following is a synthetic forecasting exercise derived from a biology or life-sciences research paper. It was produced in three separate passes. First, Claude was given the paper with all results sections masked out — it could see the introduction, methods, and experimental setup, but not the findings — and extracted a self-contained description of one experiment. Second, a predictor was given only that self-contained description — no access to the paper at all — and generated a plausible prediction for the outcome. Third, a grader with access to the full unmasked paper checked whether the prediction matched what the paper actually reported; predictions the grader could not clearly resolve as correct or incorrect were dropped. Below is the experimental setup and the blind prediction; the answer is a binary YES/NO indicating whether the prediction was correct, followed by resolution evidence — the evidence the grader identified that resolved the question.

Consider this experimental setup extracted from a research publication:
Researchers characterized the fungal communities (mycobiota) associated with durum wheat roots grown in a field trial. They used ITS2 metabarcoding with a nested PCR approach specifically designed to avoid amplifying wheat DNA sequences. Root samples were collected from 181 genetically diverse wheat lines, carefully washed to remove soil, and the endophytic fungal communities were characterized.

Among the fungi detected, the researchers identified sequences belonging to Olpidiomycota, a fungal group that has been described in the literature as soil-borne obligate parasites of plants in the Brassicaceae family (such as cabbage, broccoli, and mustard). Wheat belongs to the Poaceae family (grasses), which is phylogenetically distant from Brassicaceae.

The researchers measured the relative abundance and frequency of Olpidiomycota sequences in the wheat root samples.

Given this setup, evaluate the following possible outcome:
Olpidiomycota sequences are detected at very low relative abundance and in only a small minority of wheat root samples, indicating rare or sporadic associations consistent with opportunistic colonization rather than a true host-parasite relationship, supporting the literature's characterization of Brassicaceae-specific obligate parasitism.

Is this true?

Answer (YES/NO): NO